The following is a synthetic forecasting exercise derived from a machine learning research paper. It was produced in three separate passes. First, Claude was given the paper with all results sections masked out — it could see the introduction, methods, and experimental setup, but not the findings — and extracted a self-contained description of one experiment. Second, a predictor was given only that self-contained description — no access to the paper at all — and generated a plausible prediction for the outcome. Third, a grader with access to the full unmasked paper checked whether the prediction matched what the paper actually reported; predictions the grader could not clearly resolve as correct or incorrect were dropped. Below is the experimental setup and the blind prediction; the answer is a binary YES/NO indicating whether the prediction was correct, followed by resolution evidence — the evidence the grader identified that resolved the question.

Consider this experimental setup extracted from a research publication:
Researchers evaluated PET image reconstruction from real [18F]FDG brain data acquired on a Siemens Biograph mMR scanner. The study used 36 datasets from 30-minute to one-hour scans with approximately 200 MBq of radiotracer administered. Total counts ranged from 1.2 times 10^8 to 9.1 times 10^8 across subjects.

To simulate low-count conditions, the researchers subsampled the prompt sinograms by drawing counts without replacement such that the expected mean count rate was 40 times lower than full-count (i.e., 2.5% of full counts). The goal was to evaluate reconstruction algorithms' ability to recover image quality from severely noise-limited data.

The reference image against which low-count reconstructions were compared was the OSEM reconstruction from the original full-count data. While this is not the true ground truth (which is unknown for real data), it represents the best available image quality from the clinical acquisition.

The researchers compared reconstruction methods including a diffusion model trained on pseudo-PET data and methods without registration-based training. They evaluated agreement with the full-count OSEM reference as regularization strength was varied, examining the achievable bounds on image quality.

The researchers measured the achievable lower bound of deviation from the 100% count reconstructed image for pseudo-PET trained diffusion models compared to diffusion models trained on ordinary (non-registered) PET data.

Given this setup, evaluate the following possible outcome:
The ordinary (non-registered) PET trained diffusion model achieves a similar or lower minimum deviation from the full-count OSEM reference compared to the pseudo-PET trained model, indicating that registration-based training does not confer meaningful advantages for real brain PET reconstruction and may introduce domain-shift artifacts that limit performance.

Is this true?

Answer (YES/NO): NO